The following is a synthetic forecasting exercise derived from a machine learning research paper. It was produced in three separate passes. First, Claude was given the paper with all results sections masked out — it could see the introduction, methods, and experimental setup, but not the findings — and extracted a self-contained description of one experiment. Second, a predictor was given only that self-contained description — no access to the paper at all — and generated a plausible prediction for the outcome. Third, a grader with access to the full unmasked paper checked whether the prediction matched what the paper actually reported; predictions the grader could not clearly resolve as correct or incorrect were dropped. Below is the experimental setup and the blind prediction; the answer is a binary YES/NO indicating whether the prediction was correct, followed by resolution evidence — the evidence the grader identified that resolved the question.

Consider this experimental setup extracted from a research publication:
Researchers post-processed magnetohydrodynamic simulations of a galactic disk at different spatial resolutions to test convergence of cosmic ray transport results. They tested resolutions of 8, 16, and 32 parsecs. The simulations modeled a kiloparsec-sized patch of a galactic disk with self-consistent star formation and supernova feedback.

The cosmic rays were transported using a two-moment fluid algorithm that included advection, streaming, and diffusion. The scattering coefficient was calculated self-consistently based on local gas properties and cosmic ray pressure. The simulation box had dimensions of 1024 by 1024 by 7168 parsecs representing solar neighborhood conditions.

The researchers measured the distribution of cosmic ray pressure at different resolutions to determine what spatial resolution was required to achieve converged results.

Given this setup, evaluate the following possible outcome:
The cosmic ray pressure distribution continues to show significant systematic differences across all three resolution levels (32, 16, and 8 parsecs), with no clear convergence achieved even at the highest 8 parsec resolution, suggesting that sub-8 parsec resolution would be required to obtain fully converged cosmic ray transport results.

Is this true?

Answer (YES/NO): NO